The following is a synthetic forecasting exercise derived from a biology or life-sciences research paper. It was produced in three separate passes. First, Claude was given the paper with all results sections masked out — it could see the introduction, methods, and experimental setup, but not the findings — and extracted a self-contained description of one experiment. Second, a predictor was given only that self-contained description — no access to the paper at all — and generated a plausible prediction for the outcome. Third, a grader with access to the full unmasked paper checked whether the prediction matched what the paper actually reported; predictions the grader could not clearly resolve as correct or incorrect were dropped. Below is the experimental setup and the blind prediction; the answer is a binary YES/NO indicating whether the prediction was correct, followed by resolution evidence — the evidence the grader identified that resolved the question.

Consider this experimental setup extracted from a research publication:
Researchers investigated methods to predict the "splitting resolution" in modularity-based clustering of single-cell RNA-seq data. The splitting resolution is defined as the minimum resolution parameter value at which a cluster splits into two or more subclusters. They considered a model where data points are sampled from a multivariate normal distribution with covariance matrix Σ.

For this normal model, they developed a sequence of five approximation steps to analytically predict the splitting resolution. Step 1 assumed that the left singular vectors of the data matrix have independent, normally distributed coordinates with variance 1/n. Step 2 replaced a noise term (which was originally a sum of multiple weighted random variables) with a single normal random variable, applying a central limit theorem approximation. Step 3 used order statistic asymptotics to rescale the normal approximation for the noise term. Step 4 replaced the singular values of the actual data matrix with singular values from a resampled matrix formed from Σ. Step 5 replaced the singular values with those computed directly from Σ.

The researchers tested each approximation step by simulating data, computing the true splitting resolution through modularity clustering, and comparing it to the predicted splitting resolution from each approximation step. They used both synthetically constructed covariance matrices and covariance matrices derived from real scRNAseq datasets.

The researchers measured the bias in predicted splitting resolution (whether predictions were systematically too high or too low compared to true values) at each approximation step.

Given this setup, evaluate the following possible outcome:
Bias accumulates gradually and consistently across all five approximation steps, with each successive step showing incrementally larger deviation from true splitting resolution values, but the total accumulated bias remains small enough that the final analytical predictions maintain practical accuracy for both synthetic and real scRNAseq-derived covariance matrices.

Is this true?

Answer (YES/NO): NO